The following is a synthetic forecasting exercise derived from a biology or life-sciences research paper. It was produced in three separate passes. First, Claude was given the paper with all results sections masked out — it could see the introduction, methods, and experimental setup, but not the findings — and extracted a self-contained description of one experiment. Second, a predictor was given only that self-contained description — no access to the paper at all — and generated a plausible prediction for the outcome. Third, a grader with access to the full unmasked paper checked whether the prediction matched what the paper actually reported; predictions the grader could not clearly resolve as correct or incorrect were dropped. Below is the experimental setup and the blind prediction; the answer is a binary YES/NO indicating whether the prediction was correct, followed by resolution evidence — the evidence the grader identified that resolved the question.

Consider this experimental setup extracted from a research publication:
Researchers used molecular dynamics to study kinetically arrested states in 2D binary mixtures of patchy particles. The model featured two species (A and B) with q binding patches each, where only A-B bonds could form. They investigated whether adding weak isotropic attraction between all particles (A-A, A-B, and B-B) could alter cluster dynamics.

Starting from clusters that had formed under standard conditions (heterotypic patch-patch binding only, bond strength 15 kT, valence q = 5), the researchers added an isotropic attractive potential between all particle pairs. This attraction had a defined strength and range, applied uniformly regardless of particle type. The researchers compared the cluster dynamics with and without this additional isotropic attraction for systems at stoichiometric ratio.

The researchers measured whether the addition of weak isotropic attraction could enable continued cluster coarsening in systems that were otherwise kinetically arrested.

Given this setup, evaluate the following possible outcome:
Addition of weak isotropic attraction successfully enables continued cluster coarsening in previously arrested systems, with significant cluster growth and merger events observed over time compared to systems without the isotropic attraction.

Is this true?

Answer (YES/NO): NO